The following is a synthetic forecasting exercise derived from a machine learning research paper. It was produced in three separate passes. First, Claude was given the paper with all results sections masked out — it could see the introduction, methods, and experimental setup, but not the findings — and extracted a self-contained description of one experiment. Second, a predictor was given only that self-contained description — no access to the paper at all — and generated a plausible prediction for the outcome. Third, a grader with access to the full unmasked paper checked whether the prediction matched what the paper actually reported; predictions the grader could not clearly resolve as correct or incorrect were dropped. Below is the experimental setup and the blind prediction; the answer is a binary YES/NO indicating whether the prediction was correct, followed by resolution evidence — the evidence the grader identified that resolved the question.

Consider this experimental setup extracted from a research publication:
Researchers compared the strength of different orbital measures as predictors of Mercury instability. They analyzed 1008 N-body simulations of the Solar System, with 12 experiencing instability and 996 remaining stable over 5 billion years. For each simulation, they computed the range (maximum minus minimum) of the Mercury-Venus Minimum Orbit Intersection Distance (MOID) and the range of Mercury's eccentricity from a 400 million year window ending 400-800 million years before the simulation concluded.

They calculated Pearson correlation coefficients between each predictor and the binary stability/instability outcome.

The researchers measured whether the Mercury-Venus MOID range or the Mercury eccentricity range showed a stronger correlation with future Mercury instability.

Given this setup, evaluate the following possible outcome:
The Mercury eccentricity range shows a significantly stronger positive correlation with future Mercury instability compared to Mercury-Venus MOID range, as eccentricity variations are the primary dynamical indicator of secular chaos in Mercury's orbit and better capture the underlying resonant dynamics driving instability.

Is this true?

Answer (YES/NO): NO